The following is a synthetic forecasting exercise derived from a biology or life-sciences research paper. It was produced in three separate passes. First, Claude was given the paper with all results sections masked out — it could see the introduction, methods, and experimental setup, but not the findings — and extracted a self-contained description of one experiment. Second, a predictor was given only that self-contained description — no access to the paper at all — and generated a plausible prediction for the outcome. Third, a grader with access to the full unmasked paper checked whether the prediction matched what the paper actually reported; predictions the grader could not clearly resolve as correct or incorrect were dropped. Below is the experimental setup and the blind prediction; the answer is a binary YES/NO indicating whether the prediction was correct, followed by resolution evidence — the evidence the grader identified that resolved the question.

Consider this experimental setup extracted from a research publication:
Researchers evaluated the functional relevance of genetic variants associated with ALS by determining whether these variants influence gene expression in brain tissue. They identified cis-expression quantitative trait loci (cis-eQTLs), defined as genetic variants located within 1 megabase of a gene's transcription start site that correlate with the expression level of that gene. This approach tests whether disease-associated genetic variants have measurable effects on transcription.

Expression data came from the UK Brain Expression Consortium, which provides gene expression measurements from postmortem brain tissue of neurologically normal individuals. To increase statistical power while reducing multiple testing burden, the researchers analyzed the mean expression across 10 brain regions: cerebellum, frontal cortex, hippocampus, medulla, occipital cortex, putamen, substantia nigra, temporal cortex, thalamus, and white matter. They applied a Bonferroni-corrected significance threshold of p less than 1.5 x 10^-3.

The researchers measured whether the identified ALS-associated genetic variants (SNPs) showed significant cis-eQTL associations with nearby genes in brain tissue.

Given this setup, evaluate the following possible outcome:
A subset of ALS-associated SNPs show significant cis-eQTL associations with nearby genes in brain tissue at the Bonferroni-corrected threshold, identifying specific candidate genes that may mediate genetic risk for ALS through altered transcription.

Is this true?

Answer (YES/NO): YES